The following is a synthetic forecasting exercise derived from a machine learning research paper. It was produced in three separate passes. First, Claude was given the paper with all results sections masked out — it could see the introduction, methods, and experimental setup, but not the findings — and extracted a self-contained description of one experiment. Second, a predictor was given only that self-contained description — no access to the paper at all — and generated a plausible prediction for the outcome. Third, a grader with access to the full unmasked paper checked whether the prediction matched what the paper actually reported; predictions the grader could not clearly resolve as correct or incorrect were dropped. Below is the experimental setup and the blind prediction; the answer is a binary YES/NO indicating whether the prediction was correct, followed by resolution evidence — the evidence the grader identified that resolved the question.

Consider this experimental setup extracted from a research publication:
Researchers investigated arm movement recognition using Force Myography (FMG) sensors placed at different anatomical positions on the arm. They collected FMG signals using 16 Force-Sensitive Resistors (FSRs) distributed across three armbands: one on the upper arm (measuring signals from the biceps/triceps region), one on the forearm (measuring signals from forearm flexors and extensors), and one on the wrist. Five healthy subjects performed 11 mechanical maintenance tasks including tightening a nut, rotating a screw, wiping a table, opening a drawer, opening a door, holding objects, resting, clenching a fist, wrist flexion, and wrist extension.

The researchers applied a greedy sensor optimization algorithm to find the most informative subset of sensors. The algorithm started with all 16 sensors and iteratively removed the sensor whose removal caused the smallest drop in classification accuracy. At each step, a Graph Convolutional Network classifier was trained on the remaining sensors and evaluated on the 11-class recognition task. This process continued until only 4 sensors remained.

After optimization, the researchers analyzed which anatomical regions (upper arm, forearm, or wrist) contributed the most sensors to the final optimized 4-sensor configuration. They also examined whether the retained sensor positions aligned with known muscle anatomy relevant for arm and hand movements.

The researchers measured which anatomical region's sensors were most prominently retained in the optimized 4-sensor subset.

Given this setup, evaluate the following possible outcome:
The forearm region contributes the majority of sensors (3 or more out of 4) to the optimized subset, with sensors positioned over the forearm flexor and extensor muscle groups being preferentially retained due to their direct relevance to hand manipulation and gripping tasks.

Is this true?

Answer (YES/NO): NO